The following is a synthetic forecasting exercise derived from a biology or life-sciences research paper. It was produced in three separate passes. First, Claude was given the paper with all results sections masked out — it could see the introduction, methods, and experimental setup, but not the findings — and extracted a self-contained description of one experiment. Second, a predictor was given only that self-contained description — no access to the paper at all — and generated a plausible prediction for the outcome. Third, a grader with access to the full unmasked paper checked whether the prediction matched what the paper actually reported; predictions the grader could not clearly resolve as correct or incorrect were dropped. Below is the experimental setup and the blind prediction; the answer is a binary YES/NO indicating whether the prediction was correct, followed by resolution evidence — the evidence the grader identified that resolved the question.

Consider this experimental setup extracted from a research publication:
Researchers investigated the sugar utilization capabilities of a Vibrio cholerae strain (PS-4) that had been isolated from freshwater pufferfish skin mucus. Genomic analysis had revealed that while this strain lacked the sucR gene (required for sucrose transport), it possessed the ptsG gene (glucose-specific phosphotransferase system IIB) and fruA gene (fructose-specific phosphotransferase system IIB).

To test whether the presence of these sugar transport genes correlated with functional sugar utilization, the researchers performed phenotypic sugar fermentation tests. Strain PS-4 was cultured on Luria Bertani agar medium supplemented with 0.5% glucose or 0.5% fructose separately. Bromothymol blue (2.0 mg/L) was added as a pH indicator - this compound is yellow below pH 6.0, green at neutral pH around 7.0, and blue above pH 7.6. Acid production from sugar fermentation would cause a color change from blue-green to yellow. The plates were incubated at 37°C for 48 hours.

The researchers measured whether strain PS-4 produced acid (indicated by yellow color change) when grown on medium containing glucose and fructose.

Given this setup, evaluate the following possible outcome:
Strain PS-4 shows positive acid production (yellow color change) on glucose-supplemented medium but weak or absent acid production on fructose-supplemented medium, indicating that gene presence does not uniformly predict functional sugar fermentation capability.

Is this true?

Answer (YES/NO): NO